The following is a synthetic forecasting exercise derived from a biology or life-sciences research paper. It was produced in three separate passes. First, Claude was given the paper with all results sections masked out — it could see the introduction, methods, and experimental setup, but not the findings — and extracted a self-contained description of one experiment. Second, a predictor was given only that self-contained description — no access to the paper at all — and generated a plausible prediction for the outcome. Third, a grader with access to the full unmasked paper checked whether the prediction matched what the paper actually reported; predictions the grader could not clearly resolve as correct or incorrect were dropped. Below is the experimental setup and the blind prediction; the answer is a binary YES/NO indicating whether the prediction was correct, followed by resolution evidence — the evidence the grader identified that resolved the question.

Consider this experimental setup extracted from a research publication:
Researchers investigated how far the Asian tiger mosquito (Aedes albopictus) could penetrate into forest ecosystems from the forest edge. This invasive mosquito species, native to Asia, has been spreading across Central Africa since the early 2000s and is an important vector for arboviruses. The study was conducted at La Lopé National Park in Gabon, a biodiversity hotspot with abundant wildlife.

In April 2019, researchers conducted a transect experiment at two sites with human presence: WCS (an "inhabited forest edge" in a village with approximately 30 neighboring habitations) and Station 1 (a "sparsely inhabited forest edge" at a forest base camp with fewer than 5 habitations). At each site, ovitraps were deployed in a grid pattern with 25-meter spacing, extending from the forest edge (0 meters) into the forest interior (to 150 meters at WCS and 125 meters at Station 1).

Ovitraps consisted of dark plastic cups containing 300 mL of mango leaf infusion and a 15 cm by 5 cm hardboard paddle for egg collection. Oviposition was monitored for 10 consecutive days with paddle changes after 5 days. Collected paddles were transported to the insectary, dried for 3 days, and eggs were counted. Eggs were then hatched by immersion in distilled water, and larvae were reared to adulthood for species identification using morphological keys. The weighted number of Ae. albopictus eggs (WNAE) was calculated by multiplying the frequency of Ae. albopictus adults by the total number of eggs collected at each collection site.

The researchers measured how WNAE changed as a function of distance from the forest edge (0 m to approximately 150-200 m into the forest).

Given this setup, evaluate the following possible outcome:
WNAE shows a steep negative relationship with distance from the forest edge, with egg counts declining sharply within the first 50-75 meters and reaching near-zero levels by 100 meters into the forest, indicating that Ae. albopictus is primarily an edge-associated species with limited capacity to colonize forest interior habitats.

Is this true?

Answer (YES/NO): NO